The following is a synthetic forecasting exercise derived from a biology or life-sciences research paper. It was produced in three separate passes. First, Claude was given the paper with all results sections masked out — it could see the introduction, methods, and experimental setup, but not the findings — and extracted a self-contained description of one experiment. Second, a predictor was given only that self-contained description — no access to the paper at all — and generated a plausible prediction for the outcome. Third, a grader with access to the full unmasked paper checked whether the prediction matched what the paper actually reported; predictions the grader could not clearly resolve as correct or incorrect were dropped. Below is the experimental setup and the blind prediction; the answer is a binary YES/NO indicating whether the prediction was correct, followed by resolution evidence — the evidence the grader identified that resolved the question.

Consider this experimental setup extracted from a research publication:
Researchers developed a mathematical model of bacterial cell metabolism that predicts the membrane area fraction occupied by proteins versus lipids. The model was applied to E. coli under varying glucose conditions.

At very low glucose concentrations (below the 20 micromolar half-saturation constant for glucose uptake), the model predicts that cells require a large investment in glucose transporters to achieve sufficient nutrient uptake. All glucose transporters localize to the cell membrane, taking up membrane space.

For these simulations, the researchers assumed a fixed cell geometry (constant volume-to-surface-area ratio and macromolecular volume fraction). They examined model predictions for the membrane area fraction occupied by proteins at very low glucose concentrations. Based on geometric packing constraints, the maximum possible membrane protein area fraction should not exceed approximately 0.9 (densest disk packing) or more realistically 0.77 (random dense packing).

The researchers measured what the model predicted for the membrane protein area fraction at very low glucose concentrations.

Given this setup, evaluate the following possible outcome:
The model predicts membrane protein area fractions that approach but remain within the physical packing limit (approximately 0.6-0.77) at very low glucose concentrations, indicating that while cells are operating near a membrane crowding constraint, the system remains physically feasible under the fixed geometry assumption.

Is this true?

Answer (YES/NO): NO